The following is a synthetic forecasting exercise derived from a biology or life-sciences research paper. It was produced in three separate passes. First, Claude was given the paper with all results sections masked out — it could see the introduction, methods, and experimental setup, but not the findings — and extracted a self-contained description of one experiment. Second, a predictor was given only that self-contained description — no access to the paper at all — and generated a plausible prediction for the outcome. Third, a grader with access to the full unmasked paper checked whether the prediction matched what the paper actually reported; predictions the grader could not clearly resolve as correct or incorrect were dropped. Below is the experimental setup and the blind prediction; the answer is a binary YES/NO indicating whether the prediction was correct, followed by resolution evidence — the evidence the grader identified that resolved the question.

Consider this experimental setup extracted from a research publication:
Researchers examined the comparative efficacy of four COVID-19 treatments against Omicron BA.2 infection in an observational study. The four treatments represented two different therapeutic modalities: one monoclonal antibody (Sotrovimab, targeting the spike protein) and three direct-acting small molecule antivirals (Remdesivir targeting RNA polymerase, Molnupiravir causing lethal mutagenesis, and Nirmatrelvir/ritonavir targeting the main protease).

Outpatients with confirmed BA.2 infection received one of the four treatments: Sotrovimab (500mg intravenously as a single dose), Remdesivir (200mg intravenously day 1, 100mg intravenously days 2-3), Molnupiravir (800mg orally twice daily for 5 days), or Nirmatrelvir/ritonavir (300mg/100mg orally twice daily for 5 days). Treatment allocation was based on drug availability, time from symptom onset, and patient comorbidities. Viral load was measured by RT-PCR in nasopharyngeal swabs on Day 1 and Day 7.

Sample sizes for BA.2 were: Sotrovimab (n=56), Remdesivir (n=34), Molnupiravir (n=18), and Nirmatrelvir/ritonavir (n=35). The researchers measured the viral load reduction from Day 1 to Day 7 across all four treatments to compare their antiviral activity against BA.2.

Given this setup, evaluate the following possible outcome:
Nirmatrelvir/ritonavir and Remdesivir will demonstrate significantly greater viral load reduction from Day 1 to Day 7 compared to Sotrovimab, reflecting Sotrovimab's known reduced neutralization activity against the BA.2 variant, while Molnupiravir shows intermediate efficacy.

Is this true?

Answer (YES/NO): NO